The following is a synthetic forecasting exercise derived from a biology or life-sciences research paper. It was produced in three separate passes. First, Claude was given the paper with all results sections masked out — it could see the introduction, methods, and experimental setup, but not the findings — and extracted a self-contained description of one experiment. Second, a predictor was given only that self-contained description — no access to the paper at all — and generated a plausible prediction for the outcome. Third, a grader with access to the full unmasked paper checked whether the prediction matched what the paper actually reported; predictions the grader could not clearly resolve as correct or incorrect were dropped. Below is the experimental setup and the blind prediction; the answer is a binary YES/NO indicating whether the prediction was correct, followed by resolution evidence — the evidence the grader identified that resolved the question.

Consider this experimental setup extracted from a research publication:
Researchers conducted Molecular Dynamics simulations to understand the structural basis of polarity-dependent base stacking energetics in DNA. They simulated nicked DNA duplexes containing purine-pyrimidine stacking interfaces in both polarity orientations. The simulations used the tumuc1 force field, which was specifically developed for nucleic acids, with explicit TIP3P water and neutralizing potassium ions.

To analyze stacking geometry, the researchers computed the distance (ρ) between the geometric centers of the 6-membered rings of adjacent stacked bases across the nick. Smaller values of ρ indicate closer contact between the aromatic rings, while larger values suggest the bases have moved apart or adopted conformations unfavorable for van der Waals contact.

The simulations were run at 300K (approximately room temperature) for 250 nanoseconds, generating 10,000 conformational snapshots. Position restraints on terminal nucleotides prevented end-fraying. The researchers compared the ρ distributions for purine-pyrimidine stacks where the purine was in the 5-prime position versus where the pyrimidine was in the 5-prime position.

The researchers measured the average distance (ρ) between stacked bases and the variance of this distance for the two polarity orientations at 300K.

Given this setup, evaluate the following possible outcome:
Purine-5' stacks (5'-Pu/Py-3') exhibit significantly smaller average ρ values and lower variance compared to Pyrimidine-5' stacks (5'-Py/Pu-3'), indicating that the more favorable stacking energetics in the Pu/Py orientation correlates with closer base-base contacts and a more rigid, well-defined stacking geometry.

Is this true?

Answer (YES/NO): NO